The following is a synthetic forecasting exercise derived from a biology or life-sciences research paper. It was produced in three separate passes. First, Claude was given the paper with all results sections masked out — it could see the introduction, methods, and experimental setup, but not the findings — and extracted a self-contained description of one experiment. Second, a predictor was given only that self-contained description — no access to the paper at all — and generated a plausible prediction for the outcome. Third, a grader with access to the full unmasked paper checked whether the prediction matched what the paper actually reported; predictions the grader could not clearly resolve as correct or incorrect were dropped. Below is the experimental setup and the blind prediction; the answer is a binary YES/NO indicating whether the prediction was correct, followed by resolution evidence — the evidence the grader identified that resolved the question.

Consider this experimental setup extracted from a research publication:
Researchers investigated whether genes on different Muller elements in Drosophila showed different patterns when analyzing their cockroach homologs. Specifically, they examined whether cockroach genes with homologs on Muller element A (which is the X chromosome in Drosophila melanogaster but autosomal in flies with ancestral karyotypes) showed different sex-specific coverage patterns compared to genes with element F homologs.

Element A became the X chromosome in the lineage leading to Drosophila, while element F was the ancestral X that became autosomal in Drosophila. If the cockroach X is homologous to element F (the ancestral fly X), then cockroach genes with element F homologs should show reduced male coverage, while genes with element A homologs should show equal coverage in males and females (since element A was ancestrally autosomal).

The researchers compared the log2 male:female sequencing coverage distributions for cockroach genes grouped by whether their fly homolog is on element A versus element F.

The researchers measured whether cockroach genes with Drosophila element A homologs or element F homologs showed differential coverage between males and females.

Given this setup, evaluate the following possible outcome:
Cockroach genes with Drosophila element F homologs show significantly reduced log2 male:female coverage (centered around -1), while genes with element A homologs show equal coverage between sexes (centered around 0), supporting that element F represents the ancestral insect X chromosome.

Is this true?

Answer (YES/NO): NO